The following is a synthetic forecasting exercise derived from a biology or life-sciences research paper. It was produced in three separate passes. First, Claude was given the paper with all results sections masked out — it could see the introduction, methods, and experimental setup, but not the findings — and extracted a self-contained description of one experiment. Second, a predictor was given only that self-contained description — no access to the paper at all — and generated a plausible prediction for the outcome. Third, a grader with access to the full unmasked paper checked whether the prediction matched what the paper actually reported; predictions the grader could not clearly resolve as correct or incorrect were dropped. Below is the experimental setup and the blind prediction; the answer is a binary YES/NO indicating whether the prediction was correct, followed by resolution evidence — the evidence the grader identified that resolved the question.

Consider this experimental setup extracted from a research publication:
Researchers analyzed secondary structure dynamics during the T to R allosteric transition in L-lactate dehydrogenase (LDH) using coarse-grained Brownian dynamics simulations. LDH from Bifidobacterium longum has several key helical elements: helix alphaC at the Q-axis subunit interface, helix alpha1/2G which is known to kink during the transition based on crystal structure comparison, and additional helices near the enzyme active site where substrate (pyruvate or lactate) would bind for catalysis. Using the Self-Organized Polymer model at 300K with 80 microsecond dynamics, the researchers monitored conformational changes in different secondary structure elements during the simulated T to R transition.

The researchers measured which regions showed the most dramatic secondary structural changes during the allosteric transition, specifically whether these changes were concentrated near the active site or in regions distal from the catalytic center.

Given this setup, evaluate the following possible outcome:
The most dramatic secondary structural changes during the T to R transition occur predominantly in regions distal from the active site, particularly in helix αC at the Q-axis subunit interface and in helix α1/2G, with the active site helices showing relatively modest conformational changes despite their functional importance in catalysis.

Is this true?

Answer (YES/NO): NO